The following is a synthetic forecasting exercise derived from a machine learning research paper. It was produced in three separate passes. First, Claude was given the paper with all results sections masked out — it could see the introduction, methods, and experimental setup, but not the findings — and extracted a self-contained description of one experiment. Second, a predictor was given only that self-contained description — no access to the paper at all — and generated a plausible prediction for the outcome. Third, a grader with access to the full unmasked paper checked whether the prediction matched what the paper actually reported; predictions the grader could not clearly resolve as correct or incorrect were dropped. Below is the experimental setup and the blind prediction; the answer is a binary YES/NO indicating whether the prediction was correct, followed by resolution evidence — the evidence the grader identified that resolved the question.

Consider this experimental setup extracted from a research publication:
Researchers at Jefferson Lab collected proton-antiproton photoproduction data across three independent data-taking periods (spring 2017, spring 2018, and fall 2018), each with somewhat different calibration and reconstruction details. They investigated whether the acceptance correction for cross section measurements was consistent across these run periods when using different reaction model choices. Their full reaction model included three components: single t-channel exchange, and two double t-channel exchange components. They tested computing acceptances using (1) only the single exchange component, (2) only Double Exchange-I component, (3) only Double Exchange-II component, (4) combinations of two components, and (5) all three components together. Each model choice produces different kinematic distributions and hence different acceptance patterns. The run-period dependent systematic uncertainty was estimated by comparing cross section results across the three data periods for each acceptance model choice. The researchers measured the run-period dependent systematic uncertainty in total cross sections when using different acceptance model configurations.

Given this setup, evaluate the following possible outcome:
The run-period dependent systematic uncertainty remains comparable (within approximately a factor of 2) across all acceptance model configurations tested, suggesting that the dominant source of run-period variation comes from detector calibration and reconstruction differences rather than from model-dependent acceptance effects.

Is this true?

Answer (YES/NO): NO